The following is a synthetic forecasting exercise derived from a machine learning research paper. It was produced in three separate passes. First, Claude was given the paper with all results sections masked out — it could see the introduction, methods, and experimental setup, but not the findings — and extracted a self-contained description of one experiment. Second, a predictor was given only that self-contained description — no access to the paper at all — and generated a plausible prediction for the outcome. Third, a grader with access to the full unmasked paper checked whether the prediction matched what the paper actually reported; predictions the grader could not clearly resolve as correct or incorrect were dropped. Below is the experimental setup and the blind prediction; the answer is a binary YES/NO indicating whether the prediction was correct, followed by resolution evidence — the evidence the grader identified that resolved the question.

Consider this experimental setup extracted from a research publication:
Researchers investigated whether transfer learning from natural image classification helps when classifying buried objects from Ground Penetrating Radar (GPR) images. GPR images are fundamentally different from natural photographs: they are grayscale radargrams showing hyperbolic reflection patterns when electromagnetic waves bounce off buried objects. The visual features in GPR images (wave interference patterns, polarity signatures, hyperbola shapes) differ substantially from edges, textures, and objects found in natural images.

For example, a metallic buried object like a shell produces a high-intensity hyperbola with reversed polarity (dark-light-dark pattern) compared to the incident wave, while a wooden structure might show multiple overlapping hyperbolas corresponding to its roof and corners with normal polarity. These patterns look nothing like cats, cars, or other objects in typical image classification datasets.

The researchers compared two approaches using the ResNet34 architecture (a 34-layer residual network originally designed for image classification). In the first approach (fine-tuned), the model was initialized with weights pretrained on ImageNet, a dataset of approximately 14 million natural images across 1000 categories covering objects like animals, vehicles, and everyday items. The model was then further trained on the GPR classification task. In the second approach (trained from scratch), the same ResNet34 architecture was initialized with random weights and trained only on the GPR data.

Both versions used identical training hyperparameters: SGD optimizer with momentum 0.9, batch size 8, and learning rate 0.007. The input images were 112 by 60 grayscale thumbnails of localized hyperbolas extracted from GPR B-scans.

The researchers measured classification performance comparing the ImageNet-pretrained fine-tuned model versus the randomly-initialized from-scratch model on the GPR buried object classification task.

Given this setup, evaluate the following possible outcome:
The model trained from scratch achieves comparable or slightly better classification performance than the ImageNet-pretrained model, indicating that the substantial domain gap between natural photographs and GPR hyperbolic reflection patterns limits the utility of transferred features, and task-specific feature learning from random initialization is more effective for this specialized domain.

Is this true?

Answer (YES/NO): YES